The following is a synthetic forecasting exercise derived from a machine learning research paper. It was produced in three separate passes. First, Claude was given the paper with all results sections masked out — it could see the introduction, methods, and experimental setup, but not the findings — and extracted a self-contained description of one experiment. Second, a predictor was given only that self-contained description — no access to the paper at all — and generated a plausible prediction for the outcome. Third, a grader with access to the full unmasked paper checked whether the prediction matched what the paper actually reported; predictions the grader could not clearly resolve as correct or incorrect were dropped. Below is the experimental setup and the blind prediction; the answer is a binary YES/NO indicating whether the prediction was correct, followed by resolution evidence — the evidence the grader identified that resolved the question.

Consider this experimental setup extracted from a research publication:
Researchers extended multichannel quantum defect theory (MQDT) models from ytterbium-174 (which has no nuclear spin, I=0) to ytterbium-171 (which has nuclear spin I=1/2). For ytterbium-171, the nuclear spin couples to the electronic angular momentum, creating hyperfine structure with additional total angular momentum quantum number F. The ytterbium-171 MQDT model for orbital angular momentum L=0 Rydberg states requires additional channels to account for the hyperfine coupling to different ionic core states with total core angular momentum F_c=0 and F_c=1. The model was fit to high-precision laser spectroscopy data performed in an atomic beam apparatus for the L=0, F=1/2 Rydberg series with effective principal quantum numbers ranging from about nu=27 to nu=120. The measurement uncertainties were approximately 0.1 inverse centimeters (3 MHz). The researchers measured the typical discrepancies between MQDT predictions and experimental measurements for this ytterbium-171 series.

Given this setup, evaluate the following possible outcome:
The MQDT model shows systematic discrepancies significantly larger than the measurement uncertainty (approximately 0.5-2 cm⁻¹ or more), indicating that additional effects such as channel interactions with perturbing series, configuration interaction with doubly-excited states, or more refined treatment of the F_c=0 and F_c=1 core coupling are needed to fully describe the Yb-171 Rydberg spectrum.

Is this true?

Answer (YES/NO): NO